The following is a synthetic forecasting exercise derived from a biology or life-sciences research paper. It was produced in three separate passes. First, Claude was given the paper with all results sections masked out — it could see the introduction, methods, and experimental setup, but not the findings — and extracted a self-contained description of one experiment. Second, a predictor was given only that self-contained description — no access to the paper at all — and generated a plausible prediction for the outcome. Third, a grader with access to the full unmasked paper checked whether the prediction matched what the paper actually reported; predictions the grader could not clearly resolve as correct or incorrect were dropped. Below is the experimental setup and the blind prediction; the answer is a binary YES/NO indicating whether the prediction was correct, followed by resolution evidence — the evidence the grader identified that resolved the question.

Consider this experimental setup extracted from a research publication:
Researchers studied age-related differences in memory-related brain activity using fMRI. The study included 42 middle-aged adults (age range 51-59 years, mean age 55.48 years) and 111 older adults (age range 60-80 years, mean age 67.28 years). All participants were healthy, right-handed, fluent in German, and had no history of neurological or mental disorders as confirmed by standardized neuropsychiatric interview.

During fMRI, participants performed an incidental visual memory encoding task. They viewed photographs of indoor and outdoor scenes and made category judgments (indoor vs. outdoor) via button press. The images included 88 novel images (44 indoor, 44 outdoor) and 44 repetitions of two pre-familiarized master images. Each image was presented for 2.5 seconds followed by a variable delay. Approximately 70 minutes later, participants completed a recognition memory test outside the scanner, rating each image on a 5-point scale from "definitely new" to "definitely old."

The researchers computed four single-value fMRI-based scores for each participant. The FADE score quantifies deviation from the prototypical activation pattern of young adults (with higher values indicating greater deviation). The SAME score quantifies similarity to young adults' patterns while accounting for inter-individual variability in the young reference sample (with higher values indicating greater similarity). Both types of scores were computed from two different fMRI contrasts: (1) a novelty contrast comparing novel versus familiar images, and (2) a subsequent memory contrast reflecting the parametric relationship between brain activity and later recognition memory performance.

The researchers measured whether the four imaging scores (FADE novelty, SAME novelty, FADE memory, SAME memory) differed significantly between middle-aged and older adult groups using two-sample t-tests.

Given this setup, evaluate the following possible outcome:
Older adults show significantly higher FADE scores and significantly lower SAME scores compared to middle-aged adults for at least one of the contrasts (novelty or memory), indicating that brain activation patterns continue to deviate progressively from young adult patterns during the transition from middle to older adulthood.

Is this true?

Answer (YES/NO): NO